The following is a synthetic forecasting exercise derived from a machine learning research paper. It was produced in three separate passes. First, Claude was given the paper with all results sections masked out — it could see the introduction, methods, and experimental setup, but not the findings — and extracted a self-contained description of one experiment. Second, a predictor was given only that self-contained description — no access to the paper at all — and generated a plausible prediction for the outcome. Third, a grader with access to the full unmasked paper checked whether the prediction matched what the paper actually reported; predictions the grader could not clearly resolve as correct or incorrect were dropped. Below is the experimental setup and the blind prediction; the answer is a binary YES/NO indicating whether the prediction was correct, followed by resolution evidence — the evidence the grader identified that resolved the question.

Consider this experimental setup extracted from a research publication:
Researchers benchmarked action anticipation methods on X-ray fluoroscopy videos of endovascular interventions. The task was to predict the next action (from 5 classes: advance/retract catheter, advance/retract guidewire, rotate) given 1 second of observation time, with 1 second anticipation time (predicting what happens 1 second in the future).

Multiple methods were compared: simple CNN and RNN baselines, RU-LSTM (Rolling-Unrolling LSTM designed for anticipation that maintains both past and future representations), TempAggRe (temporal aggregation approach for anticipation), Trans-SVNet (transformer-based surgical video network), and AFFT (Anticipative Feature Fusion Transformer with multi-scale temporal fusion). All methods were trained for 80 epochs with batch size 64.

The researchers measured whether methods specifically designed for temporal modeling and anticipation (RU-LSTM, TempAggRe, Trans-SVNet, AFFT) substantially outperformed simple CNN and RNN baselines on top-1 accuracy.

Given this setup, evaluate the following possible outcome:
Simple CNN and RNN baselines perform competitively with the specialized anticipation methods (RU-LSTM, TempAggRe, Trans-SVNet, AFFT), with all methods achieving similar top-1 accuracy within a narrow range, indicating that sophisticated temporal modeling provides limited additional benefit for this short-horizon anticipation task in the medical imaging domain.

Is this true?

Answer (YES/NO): NO